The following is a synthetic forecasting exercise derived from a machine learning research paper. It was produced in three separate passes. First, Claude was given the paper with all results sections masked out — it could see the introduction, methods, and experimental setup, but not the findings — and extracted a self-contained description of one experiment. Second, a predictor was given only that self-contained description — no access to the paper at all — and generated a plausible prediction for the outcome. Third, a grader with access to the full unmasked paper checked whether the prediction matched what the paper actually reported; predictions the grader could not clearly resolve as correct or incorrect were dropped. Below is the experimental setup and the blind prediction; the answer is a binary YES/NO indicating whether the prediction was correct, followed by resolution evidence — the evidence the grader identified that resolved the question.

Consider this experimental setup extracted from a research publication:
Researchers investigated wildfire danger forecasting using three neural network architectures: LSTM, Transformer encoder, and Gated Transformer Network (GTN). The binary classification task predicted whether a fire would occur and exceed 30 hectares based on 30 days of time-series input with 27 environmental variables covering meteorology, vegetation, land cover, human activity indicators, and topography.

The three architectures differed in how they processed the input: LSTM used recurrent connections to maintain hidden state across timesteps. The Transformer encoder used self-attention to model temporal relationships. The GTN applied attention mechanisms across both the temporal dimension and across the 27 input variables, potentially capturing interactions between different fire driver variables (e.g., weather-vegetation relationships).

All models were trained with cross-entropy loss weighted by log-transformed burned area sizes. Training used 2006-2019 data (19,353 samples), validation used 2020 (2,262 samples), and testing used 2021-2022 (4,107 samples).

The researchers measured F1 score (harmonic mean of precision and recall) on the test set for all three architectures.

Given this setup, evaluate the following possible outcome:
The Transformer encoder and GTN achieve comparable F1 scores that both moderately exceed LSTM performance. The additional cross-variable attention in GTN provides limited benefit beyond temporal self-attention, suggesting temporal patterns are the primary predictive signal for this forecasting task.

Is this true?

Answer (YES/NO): NO